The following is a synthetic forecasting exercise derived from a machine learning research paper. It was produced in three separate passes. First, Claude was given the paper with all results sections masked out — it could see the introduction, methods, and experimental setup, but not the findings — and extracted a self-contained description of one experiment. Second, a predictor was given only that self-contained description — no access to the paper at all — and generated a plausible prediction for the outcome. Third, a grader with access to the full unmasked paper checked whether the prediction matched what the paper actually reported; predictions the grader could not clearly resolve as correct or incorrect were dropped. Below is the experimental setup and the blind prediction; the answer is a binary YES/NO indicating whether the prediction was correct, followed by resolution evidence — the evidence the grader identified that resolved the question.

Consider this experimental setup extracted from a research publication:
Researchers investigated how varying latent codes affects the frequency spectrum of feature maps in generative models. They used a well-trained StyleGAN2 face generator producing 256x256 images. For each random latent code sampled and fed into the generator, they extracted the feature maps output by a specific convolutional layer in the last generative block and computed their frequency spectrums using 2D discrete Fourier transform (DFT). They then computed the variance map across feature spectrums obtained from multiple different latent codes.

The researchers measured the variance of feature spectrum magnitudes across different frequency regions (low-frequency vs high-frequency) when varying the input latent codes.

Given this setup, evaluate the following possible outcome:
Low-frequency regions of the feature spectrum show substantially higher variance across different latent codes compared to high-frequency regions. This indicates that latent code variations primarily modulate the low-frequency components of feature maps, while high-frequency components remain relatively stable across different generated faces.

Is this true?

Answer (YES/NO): YES